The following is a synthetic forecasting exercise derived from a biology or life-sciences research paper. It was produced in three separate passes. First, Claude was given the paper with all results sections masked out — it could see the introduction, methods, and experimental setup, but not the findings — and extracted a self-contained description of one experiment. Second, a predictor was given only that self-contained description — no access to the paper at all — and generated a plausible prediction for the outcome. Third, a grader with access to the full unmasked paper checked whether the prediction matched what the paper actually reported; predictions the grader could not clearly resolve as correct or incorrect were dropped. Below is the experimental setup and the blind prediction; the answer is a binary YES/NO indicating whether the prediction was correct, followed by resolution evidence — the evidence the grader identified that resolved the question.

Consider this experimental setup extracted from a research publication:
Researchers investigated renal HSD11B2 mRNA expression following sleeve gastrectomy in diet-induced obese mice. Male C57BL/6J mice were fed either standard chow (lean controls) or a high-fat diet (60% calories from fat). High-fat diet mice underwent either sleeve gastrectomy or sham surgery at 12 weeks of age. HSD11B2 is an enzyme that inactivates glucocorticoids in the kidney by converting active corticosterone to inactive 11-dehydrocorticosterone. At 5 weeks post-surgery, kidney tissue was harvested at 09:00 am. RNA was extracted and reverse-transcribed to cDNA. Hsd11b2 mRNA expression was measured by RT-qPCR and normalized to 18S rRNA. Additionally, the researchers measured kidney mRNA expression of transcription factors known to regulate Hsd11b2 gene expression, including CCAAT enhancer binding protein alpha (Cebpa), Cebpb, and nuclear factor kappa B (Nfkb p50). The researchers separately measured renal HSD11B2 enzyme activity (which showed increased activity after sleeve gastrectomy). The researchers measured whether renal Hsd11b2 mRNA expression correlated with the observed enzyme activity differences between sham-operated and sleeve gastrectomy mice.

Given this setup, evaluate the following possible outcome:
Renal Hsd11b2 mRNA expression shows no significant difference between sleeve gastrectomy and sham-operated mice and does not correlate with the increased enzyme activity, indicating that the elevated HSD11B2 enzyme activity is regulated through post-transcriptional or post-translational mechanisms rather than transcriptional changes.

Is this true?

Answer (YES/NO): NO